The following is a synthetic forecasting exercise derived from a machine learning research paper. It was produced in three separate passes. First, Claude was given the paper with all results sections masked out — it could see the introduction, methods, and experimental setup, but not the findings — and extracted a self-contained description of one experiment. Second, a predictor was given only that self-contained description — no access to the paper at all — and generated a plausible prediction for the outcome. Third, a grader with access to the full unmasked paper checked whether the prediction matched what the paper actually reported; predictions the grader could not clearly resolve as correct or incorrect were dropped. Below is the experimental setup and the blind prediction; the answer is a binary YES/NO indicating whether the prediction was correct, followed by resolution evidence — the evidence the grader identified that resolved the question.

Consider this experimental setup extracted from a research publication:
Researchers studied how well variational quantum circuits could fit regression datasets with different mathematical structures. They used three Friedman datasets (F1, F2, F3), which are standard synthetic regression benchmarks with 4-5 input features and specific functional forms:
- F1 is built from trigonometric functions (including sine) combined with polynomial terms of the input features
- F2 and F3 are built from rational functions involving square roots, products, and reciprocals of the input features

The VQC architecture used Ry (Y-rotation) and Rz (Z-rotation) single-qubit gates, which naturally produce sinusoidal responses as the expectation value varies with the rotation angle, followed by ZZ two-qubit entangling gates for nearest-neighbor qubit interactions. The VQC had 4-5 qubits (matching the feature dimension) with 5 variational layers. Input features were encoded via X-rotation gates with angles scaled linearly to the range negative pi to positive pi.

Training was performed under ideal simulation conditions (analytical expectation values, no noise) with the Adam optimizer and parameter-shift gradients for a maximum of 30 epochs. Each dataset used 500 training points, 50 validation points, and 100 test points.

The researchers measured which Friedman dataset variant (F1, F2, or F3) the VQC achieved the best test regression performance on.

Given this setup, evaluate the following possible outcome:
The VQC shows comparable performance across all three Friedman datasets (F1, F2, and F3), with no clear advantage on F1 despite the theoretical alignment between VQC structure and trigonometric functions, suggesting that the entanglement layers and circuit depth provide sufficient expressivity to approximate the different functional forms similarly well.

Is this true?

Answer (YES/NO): NO